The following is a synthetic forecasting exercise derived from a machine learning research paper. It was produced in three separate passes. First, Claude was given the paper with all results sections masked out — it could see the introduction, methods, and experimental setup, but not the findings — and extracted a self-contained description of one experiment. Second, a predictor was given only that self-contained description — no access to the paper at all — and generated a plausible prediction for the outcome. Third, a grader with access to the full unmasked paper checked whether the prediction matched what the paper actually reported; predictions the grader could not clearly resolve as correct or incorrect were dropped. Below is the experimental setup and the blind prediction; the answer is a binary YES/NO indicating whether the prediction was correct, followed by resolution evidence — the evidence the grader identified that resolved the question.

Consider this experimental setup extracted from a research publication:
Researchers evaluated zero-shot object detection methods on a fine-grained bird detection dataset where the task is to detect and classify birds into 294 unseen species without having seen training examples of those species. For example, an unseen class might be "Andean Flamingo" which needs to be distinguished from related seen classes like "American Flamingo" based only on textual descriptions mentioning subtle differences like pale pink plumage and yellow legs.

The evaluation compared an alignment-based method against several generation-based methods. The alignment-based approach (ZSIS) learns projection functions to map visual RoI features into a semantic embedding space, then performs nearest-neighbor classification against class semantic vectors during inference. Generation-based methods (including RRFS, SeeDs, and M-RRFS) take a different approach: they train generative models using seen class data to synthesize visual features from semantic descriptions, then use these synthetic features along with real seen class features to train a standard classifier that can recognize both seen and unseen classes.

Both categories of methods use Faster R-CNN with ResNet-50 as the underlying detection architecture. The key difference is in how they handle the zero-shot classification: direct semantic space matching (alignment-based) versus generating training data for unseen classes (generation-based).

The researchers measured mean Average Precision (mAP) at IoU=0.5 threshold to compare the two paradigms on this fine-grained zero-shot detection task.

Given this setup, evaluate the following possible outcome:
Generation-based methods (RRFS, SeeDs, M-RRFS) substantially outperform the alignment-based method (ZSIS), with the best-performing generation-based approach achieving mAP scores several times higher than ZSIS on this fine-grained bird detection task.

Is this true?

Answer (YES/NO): NO